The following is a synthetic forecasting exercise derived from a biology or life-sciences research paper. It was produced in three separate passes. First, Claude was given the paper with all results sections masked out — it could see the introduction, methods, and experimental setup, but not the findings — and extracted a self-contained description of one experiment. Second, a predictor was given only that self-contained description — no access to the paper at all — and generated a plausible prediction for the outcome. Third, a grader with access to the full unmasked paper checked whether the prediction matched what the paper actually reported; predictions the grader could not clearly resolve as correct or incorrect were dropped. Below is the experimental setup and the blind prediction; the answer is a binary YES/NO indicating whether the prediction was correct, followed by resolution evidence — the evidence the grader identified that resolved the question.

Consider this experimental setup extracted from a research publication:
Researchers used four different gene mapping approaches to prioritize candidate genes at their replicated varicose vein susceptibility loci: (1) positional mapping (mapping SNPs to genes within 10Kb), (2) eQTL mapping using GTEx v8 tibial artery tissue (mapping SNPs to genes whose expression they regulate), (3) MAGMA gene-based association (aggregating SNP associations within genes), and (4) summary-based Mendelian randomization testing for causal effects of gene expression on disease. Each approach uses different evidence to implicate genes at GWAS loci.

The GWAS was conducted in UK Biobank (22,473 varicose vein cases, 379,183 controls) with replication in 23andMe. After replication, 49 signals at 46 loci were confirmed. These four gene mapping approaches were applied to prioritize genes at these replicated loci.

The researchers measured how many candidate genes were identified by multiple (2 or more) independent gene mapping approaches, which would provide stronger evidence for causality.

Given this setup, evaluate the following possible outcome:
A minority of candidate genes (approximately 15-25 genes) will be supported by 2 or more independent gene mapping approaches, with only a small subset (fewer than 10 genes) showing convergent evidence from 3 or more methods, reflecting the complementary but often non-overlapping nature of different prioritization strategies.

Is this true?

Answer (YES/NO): NO